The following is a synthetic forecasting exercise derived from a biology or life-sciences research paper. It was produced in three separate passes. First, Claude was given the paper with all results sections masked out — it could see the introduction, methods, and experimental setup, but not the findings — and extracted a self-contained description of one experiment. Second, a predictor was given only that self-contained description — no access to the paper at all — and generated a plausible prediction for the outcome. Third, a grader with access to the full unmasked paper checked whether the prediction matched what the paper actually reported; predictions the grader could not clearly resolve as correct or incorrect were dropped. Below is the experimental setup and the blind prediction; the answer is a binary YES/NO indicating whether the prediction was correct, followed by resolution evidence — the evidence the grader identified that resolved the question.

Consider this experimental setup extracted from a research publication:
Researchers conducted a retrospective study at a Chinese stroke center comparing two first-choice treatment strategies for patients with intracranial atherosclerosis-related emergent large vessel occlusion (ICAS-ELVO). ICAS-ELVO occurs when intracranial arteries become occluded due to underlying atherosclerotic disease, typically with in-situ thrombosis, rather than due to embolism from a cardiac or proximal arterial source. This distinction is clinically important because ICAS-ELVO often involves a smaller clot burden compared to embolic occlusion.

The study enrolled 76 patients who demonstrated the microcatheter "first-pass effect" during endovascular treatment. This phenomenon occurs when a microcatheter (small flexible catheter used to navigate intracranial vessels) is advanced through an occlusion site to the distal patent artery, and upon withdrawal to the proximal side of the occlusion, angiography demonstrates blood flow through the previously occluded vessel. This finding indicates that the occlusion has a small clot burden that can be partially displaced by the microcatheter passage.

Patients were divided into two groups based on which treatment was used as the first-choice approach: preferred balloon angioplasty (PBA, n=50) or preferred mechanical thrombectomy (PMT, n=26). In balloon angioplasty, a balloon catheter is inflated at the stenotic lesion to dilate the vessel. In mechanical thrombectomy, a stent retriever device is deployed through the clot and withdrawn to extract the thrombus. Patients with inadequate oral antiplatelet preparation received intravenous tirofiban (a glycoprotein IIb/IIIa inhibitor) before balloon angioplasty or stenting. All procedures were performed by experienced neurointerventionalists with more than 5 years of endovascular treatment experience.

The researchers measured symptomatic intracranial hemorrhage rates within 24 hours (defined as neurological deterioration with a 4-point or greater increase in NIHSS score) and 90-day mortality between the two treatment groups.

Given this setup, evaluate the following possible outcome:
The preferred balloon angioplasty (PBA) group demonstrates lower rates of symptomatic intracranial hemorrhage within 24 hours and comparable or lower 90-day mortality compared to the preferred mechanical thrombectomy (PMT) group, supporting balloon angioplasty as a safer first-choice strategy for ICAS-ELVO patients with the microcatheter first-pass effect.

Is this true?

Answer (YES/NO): NO